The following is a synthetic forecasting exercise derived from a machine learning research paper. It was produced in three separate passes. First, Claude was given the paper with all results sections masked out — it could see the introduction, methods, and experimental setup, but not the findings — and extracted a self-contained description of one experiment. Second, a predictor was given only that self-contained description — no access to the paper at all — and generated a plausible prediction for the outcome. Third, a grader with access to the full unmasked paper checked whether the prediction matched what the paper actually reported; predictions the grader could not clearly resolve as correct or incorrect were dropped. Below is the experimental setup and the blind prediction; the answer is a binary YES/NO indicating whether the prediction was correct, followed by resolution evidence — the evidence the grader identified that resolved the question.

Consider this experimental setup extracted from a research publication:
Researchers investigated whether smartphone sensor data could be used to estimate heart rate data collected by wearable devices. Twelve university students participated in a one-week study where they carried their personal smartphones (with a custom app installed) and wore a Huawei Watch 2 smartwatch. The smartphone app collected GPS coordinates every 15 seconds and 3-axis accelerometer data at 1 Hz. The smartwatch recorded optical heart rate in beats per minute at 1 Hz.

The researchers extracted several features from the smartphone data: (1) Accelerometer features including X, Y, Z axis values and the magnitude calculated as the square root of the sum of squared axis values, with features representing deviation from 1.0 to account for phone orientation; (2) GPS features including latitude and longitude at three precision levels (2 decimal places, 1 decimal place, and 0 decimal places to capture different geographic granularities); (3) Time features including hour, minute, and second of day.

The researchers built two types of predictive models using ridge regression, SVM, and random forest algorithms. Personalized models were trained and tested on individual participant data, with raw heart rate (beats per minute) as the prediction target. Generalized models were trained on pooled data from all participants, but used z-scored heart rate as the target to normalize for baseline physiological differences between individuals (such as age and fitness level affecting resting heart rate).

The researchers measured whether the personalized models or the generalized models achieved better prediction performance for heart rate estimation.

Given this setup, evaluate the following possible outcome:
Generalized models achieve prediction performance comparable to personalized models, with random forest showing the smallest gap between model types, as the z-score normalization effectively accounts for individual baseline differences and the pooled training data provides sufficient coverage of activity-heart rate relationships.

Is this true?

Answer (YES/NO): NO